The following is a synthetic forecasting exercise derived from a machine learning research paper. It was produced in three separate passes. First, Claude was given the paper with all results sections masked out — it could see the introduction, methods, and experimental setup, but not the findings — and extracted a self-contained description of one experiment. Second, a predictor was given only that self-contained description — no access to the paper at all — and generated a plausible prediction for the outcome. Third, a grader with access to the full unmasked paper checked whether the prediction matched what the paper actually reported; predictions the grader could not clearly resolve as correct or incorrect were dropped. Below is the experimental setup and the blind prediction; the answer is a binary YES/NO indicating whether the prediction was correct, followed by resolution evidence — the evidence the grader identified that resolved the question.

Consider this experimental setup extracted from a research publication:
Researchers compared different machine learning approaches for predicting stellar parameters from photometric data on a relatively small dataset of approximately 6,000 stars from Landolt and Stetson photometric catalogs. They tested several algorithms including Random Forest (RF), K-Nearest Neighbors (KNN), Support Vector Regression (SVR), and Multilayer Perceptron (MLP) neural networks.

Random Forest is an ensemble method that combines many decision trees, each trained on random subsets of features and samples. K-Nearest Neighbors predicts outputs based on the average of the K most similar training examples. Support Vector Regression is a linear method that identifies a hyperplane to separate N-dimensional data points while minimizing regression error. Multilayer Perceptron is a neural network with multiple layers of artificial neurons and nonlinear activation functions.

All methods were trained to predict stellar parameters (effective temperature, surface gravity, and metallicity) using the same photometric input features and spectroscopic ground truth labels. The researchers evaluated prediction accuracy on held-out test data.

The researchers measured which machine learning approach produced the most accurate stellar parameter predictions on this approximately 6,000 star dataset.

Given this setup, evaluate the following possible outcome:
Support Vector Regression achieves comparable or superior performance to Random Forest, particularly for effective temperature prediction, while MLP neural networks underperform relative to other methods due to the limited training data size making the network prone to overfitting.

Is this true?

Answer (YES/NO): NO